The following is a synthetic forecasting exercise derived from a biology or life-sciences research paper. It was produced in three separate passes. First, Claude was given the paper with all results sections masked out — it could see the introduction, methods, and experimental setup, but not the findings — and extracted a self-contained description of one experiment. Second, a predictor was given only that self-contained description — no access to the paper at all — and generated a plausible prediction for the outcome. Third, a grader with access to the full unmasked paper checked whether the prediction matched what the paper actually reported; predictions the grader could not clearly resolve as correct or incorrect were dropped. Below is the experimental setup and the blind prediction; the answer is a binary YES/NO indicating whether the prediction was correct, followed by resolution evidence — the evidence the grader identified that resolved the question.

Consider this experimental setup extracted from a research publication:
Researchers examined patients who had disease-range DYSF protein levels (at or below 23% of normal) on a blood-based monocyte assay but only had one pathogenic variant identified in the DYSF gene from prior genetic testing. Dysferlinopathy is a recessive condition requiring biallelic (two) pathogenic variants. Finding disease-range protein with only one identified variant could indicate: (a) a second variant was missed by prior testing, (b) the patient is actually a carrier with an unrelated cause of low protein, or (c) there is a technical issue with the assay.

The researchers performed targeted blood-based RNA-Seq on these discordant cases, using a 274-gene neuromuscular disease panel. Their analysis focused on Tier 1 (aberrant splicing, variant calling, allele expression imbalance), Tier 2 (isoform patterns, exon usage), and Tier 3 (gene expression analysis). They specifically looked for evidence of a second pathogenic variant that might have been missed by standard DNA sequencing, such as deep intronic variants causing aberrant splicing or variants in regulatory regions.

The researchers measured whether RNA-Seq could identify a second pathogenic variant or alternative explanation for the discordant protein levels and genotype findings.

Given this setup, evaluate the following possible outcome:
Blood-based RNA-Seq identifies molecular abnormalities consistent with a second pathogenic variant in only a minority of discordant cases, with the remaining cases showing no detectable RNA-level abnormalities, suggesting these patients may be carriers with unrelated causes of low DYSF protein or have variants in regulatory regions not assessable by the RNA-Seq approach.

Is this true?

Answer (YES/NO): NO